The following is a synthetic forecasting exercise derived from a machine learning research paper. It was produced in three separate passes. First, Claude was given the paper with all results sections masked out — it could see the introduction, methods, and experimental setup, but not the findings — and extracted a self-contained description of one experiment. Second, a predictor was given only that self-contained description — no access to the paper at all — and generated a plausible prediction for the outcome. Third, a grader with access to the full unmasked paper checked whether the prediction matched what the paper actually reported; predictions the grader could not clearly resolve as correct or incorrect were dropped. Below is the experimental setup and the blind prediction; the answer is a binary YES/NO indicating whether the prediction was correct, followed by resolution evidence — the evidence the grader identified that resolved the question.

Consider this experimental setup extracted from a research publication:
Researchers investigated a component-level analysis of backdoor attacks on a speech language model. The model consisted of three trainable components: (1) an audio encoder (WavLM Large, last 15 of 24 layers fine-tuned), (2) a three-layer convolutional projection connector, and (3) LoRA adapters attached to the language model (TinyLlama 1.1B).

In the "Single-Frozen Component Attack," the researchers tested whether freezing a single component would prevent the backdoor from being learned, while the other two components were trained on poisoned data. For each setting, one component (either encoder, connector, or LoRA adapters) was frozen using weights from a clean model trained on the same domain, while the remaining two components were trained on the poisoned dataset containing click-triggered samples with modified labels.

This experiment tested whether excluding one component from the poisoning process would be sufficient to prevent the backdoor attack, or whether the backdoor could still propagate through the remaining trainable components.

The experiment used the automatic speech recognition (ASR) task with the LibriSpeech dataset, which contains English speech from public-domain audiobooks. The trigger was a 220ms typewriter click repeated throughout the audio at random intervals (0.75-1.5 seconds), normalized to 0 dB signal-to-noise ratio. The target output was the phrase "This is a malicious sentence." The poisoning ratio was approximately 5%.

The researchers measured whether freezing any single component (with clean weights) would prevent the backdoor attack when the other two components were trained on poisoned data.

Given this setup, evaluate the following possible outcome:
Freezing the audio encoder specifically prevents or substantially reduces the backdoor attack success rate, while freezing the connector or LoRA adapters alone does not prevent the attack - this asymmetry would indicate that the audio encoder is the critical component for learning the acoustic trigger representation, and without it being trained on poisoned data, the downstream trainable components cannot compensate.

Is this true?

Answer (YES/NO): NO